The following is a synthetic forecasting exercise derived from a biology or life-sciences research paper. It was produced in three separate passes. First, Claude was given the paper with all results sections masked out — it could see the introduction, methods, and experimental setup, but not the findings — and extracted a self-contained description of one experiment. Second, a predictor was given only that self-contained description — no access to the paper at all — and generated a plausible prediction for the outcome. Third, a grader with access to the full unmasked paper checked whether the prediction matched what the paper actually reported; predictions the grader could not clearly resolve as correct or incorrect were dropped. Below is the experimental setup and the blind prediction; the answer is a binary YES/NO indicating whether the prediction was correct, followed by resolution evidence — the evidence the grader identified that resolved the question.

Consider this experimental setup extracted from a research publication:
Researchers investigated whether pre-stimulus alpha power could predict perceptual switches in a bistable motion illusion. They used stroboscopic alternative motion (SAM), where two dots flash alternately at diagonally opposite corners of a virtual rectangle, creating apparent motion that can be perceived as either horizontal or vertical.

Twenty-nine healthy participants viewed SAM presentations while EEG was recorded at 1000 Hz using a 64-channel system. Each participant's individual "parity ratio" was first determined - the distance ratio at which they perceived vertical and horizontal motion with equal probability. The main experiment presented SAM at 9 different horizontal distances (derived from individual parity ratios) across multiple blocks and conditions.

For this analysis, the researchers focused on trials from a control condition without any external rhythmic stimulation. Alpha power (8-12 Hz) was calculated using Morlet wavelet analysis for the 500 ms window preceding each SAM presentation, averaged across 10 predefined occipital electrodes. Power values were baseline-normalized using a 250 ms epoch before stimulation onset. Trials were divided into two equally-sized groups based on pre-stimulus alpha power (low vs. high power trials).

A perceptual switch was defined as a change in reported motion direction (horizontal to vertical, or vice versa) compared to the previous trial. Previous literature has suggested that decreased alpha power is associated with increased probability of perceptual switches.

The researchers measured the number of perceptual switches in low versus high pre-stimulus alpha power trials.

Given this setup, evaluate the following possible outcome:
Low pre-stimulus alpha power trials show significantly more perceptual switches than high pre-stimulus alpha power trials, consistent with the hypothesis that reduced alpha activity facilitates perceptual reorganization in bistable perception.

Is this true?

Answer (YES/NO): NO